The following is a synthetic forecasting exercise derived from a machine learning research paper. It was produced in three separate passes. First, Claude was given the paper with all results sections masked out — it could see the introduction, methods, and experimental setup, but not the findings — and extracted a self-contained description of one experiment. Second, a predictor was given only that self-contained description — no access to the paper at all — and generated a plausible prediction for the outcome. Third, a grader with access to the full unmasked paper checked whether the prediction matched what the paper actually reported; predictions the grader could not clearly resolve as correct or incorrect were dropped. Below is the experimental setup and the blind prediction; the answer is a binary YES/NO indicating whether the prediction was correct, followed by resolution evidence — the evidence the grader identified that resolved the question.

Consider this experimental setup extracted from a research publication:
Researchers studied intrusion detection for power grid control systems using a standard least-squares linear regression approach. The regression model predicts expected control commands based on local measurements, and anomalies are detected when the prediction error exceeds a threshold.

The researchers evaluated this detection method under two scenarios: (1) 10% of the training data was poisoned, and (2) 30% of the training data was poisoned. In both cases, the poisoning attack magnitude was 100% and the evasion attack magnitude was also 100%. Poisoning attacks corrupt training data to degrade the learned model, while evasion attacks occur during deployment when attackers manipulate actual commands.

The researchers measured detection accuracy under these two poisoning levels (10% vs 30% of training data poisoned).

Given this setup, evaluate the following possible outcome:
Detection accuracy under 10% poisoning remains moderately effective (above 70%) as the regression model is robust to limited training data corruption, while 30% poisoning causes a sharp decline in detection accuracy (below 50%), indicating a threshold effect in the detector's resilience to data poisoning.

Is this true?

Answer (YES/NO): NO